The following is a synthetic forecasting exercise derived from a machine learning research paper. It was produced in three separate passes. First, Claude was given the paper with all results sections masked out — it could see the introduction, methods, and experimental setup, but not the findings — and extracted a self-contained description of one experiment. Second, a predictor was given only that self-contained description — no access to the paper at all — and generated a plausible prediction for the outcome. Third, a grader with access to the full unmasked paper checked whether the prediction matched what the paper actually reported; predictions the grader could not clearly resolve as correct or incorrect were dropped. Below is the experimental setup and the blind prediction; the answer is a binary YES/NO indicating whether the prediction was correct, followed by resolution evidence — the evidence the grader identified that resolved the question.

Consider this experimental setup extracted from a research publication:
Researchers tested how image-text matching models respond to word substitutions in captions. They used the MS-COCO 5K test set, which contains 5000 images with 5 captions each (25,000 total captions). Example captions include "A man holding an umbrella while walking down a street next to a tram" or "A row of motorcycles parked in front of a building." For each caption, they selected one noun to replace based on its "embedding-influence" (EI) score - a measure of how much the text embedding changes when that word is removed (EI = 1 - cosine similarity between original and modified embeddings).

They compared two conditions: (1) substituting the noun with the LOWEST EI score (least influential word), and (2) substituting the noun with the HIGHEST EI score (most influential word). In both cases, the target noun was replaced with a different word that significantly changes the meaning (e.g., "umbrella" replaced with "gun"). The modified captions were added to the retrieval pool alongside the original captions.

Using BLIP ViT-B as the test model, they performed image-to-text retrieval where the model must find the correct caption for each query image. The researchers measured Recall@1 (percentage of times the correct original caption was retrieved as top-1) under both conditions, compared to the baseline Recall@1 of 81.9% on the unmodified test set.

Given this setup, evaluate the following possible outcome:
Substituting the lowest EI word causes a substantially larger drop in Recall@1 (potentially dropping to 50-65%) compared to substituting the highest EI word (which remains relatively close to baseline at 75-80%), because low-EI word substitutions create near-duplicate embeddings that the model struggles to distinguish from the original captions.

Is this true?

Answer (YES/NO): YES